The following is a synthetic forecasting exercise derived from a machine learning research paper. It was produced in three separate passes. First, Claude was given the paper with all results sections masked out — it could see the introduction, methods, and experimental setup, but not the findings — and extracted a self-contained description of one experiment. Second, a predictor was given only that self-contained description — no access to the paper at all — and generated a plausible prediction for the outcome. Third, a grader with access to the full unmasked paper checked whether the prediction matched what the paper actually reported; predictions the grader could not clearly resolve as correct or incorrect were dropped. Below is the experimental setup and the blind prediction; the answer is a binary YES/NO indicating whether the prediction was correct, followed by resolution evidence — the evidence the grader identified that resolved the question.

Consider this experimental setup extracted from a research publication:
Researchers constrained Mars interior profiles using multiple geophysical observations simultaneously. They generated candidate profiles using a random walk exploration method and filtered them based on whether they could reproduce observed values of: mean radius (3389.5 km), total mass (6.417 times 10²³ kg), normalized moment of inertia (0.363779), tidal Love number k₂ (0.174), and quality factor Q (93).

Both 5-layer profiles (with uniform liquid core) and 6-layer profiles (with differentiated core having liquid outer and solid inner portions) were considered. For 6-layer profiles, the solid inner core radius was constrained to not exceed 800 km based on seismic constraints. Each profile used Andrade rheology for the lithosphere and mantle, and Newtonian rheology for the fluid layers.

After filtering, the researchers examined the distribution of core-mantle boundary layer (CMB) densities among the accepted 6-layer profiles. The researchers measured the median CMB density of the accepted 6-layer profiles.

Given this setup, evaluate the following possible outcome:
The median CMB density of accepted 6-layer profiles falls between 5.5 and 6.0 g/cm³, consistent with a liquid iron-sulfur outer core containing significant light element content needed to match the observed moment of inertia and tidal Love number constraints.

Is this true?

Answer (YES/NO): NO